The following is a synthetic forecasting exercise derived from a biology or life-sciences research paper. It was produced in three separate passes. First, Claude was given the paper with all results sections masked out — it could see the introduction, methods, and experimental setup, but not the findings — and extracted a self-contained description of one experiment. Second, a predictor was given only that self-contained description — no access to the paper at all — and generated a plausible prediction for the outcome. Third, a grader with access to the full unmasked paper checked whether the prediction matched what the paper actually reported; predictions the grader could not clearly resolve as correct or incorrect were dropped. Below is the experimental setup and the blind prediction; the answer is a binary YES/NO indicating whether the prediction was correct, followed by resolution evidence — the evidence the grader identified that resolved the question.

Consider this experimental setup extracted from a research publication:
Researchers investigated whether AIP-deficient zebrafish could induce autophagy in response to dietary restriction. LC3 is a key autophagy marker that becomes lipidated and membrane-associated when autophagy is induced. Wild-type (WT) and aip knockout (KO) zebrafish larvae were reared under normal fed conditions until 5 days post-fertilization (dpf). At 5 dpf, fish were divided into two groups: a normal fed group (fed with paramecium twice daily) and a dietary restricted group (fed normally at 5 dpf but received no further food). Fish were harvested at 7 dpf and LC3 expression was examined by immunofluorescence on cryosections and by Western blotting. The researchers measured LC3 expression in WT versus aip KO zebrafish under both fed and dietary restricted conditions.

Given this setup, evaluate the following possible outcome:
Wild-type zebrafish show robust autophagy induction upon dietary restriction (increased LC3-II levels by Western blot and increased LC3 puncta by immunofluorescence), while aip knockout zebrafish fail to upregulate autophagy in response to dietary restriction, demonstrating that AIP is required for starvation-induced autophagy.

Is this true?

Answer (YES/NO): YES